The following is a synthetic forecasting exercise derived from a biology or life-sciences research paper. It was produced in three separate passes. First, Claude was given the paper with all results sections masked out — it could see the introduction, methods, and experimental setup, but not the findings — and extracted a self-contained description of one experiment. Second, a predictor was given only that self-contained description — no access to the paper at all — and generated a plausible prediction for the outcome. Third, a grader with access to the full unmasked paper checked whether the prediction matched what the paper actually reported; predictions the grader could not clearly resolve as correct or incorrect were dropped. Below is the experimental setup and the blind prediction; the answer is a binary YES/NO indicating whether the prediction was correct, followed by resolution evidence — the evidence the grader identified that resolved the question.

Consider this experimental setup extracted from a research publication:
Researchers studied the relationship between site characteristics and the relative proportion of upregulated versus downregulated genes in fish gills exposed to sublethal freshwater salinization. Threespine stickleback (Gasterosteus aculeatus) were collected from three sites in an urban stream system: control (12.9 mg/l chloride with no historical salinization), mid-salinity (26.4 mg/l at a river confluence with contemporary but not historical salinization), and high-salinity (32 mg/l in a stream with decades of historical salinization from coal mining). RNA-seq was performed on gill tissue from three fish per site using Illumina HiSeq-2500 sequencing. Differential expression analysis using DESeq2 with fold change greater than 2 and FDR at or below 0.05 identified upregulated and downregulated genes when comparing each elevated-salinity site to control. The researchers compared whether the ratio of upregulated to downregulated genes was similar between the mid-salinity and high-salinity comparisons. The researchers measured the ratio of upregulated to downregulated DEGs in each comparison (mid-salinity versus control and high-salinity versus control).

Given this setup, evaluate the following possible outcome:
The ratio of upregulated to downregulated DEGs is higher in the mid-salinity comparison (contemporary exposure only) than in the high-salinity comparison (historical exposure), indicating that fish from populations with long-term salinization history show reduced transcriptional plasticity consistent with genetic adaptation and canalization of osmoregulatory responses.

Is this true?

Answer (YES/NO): NO